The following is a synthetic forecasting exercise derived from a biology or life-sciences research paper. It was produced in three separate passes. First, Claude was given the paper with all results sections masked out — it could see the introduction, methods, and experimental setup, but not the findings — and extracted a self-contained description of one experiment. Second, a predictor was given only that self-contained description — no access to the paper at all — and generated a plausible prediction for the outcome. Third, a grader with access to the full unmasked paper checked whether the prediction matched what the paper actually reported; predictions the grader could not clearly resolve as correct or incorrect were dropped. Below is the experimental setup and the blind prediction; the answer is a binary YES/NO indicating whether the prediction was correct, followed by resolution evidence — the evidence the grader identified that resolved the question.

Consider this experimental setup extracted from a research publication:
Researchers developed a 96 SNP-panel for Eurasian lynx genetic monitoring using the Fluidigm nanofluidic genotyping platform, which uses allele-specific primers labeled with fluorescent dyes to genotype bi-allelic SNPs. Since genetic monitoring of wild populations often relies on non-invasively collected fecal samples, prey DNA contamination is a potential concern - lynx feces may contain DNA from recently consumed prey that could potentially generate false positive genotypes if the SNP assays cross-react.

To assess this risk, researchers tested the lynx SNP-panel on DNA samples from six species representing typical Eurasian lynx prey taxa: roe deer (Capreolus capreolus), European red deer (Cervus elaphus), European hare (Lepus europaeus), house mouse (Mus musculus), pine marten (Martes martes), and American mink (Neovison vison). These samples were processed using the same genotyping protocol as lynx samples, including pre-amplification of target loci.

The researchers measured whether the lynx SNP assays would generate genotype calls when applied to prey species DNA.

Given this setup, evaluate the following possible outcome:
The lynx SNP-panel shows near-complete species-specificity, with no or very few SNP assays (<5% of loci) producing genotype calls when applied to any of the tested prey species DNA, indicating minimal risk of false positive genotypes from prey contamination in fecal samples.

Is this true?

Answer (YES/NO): NO